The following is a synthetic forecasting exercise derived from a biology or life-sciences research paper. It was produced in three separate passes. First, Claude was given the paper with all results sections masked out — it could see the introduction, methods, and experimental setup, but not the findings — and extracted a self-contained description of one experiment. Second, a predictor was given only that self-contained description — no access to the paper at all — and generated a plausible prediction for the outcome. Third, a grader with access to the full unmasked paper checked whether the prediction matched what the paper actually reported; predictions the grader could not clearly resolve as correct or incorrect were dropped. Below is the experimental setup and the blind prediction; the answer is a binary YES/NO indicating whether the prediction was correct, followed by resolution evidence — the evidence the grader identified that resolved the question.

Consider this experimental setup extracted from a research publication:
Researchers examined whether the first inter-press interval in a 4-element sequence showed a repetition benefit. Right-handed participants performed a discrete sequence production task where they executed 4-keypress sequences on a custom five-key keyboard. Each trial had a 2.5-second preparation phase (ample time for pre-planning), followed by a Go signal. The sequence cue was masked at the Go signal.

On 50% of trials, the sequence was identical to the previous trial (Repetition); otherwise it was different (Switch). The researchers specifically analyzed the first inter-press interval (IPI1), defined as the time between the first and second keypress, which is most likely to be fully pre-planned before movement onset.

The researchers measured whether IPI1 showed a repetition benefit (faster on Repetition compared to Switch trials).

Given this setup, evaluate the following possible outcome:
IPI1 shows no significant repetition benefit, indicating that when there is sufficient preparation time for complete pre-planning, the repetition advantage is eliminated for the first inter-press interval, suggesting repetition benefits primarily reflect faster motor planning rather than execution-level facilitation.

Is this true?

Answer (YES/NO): YES